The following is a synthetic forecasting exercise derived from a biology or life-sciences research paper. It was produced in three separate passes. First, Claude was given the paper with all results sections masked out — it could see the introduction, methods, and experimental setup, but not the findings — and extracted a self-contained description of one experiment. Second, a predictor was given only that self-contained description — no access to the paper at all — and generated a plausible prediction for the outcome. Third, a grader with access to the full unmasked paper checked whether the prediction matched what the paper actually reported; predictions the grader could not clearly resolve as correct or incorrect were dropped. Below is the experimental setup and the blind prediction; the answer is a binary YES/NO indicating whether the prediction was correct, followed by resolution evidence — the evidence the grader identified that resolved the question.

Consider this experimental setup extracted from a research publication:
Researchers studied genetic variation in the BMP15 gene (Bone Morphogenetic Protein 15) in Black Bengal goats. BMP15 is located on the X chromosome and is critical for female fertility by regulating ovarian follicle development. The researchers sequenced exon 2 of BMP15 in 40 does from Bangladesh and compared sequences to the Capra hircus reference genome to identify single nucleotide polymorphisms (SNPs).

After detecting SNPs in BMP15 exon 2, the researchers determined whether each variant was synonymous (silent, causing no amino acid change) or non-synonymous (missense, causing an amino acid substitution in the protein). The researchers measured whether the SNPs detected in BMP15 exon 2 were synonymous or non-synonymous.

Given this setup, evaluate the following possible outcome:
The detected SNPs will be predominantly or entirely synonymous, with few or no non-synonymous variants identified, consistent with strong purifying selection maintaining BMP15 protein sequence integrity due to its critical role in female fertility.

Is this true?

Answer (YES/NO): NO